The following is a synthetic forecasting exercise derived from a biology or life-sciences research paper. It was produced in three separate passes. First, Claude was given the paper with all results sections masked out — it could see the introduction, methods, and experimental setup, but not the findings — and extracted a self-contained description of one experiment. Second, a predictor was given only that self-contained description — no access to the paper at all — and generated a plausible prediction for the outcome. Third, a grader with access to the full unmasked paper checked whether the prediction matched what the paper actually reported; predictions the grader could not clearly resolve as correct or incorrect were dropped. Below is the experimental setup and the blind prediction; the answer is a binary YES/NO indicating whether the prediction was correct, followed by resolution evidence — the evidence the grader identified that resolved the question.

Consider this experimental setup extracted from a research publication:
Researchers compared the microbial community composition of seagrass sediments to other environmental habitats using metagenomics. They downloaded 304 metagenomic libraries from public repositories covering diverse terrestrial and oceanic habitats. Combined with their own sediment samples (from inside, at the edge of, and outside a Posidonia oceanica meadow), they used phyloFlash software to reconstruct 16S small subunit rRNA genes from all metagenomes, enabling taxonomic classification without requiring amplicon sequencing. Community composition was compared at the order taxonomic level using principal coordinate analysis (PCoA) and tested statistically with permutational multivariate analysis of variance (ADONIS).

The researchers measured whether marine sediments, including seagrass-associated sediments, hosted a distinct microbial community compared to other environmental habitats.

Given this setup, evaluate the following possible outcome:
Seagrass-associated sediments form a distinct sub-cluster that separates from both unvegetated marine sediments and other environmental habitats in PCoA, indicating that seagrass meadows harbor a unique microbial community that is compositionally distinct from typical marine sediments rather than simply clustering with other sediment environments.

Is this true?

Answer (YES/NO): NO